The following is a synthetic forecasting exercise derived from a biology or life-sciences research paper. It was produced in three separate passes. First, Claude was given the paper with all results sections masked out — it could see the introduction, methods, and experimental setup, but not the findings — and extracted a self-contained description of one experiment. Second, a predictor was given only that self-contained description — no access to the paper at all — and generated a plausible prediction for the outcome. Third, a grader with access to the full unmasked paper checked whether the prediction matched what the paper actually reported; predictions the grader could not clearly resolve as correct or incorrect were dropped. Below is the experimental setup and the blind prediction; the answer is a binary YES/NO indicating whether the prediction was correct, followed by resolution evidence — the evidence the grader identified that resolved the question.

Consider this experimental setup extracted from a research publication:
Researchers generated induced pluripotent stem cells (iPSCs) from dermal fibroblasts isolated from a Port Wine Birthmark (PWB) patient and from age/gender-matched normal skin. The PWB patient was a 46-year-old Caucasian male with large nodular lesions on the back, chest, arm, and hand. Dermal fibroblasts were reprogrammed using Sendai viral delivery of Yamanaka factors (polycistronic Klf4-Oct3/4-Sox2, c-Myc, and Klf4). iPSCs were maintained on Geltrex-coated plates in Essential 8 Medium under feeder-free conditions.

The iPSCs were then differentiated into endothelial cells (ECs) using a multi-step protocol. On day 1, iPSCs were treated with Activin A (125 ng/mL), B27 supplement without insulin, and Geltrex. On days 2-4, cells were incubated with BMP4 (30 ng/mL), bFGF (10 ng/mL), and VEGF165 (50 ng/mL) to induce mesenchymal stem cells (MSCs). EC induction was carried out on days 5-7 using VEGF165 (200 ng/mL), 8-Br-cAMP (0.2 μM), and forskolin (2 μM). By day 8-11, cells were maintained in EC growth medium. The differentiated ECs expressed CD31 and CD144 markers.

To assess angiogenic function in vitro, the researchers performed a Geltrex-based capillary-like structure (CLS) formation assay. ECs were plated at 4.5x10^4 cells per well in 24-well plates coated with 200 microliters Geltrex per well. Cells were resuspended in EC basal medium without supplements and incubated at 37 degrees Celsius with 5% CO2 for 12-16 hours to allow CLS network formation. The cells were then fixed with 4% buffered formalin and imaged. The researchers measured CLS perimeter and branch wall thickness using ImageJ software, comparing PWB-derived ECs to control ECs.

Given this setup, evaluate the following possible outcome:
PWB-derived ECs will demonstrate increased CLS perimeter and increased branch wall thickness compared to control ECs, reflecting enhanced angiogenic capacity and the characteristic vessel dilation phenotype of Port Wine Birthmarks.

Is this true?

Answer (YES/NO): NO